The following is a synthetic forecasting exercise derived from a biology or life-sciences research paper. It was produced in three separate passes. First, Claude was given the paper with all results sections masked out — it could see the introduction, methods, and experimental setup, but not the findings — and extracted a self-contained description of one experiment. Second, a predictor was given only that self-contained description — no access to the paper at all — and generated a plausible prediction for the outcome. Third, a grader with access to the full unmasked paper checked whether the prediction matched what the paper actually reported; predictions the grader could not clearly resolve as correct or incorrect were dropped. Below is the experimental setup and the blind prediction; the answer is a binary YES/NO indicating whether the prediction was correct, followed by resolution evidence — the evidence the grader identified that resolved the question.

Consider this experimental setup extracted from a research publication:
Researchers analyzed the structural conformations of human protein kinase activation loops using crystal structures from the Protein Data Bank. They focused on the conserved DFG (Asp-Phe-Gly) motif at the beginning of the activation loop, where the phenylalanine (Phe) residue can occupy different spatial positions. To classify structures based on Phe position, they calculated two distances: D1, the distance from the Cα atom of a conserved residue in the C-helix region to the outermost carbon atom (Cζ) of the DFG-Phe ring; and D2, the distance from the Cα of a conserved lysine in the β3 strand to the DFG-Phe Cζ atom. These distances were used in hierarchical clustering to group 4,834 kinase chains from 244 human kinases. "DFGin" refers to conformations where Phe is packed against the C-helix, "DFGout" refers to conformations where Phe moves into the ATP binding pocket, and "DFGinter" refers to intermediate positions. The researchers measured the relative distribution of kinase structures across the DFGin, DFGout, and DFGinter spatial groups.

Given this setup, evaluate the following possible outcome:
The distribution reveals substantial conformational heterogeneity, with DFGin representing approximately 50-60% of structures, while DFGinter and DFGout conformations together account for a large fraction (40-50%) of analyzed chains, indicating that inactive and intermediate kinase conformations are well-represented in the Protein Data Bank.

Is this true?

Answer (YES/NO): NO